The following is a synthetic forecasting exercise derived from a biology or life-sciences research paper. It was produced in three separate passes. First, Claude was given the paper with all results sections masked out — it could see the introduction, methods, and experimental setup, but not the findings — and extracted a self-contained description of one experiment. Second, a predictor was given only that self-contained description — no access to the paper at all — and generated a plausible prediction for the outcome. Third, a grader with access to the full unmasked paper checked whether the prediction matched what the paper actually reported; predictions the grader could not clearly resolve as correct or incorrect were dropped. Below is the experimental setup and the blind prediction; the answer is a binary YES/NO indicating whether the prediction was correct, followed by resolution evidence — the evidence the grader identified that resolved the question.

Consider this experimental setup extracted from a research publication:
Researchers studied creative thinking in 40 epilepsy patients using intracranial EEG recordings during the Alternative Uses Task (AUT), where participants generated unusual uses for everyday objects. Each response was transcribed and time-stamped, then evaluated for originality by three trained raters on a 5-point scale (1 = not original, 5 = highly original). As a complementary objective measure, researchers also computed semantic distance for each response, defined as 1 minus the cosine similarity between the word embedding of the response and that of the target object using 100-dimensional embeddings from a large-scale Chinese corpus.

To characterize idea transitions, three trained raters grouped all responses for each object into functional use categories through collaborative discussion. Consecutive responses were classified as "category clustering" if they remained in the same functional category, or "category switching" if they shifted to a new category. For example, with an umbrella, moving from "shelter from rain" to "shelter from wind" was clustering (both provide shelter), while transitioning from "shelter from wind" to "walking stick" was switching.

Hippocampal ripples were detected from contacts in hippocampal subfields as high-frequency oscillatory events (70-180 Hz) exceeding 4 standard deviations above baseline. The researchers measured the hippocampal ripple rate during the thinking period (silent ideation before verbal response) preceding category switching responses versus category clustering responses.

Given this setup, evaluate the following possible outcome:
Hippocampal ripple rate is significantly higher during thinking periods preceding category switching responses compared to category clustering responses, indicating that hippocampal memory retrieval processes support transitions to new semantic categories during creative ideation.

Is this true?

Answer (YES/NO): YES